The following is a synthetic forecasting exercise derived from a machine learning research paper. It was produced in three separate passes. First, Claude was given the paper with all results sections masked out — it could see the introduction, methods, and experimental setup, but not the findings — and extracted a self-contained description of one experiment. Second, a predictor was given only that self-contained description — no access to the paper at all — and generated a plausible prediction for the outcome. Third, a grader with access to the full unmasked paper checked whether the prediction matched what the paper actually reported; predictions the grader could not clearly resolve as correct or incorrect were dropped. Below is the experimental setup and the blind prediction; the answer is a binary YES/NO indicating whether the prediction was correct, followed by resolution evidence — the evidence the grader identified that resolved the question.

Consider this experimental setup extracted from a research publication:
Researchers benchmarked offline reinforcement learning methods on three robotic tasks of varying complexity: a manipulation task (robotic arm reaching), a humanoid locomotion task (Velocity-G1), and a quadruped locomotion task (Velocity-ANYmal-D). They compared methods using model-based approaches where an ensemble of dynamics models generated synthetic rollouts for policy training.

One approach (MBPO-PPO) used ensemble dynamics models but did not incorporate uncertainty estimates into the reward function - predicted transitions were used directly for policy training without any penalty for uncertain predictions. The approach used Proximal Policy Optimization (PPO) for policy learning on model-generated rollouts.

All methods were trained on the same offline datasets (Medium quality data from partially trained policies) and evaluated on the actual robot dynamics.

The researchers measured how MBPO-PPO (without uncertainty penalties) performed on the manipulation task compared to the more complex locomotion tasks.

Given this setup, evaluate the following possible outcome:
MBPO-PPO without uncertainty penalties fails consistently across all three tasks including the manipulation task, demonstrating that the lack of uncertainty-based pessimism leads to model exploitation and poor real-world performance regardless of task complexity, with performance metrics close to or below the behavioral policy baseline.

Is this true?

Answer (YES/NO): NO